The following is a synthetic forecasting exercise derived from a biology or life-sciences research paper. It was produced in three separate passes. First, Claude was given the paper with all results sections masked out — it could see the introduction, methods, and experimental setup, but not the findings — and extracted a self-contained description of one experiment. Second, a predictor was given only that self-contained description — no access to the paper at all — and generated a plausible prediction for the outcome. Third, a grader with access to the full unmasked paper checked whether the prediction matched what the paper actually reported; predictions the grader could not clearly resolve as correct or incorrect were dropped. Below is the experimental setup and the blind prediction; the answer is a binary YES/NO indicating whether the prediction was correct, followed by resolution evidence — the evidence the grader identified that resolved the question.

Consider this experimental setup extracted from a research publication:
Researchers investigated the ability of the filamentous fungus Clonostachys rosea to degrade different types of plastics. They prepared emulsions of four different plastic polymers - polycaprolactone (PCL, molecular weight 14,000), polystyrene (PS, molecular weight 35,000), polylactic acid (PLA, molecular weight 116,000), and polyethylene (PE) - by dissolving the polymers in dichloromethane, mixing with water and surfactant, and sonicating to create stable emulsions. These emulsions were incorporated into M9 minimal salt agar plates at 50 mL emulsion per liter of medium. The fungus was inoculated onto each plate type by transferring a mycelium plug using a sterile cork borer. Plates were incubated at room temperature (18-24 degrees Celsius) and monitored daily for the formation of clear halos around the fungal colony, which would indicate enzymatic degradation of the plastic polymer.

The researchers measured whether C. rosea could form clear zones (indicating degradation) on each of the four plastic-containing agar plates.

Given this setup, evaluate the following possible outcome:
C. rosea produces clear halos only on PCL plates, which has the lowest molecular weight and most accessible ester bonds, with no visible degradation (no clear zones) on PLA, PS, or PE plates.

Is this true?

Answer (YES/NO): YES